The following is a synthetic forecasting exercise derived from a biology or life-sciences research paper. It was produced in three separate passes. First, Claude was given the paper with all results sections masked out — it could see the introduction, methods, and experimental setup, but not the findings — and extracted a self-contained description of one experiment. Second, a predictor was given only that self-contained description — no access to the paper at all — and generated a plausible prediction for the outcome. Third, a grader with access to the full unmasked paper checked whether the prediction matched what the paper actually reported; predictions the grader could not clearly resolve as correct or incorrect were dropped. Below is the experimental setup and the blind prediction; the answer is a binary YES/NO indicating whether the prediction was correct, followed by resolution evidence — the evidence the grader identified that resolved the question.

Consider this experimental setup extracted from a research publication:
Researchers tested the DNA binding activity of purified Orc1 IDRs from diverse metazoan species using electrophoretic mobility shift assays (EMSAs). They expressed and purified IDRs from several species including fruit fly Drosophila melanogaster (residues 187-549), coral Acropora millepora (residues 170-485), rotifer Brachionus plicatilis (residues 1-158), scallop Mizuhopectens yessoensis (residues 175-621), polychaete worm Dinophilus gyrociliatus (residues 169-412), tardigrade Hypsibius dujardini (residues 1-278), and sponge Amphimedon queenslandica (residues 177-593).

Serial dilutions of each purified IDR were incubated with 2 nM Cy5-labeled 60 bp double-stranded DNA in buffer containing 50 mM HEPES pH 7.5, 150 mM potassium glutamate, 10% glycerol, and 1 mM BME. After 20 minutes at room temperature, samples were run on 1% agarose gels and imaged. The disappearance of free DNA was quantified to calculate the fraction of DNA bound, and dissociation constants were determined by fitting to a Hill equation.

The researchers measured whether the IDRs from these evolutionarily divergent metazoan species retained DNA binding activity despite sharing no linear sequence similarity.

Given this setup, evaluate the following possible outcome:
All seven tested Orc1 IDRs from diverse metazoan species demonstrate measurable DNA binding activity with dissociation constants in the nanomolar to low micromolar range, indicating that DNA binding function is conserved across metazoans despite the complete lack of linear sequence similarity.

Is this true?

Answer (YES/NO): NO